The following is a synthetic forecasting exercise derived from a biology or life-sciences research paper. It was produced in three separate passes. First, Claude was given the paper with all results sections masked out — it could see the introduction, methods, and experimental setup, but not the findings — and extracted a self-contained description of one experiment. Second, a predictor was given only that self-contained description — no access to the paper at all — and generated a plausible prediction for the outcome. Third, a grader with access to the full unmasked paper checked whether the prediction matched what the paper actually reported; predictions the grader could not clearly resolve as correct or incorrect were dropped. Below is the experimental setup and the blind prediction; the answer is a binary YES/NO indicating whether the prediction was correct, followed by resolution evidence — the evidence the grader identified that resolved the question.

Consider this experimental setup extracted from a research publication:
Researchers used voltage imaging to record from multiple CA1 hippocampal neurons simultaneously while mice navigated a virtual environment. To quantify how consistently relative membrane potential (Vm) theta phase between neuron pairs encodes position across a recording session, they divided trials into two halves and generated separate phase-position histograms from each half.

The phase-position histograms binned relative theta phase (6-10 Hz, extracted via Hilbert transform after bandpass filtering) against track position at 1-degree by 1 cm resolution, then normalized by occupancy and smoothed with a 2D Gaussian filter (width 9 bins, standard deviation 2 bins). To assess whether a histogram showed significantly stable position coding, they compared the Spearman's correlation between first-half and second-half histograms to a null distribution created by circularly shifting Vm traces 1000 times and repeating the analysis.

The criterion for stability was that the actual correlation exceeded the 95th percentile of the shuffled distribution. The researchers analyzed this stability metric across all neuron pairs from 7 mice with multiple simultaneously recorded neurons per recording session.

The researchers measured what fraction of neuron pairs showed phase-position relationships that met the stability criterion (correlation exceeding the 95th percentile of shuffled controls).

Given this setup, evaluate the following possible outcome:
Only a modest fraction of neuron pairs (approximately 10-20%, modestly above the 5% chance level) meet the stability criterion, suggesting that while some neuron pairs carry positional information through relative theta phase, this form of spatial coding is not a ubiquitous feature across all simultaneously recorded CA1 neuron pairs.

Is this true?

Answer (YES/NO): NO